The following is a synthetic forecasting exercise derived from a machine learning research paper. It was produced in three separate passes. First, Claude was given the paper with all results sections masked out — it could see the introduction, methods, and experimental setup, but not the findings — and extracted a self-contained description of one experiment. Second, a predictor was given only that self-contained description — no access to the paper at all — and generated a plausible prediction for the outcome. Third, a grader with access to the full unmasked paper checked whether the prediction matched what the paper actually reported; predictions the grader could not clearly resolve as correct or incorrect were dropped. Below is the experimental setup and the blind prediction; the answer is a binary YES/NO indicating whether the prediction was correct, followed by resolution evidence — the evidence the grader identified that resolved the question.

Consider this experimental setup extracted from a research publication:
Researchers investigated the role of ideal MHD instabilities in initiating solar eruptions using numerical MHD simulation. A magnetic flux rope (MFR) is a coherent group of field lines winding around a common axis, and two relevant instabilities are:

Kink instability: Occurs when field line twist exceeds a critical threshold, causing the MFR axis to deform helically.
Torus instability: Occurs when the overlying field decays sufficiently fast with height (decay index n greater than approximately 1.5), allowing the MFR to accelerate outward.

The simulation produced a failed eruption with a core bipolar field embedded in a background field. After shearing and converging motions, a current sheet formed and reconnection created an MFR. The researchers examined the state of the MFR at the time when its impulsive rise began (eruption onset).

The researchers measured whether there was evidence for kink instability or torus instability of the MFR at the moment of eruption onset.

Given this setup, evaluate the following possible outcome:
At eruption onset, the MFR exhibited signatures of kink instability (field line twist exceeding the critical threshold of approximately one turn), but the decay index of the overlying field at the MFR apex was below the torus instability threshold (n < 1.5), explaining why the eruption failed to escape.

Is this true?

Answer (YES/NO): NO